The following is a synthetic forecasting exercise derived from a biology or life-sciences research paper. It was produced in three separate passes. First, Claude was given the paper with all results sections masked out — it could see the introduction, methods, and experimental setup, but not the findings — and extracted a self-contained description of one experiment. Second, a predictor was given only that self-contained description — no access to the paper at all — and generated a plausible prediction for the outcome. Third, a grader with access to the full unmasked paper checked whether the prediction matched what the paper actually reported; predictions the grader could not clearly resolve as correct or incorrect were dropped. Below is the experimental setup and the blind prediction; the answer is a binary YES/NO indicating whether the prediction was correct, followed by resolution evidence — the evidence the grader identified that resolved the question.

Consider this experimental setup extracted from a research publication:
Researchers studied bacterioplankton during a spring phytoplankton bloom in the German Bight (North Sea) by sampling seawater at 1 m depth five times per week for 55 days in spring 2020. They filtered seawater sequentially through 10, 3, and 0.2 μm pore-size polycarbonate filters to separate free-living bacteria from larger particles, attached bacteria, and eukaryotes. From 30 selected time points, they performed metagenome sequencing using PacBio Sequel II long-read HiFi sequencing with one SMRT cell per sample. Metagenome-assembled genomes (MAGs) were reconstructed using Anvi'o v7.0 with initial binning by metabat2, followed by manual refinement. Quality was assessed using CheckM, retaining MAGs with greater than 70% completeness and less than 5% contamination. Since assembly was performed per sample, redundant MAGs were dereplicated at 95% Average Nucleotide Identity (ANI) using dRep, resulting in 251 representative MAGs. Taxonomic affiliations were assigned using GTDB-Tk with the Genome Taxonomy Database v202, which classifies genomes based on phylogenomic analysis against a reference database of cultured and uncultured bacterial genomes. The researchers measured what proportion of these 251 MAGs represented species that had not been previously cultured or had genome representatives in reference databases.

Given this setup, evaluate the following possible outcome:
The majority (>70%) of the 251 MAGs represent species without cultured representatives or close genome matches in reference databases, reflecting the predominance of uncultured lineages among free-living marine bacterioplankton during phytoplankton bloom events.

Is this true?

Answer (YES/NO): YES